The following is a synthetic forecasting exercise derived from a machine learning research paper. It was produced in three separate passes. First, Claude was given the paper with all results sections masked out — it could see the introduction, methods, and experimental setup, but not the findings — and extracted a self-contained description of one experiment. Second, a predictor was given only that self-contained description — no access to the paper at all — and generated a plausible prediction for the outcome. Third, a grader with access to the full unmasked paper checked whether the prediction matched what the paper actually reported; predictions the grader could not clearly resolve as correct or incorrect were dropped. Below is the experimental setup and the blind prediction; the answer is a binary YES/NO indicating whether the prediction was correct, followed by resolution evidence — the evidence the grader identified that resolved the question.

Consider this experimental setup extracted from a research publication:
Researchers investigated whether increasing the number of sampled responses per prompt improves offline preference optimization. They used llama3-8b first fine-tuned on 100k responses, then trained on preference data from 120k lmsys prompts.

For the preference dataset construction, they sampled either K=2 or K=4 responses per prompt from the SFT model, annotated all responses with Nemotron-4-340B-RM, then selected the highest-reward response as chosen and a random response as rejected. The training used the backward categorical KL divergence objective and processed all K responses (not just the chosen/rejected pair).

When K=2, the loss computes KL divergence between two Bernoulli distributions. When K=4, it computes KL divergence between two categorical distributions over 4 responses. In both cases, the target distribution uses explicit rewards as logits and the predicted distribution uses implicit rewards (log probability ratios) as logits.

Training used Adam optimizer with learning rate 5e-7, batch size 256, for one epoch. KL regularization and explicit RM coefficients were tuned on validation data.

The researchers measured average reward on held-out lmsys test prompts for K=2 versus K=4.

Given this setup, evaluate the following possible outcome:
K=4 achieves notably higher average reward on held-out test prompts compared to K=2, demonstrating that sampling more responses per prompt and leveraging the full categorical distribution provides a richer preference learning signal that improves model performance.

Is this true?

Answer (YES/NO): NO